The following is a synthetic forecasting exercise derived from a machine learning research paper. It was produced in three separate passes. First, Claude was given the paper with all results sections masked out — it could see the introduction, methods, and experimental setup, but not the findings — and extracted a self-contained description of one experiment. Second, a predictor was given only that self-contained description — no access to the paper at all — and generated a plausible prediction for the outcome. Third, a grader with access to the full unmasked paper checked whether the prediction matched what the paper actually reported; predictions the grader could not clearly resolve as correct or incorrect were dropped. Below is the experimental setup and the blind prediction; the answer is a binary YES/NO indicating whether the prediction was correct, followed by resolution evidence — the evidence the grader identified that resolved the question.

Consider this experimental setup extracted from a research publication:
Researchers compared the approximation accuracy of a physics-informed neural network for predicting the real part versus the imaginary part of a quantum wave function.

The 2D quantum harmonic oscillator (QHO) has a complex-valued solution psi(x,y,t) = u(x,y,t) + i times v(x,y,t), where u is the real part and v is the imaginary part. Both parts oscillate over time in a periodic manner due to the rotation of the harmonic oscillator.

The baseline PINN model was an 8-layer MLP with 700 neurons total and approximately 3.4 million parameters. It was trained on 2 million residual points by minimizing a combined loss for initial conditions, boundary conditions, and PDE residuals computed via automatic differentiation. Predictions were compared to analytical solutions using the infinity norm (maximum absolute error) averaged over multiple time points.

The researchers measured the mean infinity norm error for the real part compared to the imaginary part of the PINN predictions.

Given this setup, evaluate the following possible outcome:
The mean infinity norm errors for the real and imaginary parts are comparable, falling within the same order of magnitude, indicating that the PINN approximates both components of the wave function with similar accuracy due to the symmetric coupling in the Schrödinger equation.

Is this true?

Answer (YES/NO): YES